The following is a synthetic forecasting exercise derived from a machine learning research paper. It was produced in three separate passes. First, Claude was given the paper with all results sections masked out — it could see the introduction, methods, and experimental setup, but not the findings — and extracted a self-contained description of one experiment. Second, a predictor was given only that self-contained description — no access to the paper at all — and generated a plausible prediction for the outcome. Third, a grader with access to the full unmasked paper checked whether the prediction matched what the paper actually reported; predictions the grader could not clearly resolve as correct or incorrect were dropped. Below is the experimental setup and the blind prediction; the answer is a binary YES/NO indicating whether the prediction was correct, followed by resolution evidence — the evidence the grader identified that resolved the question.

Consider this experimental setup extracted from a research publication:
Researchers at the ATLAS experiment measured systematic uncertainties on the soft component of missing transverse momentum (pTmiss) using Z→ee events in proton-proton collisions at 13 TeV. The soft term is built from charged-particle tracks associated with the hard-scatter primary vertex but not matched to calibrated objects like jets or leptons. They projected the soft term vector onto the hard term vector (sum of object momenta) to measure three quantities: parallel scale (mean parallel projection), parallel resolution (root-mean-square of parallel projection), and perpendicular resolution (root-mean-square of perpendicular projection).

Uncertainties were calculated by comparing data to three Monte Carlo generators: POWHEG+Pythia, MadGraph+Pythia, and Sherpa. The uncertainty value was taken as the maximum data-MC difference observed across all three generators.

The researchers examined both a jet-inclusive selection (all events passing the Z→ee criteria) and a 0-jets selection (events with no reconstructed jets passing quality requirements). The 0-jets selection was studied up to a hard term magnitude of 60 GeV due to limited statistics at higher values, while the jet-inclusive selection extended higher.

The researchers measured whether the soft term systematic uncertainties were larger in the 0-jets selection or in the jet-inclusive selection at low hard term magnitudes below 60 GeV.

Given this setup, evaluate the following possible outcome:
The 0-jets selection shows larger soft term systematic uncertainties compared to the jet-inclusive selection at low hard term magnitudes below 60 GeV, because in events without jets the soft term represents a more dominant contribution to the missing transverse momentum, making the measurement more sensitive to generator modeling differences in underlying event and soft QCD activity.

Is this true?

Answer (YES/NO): NO